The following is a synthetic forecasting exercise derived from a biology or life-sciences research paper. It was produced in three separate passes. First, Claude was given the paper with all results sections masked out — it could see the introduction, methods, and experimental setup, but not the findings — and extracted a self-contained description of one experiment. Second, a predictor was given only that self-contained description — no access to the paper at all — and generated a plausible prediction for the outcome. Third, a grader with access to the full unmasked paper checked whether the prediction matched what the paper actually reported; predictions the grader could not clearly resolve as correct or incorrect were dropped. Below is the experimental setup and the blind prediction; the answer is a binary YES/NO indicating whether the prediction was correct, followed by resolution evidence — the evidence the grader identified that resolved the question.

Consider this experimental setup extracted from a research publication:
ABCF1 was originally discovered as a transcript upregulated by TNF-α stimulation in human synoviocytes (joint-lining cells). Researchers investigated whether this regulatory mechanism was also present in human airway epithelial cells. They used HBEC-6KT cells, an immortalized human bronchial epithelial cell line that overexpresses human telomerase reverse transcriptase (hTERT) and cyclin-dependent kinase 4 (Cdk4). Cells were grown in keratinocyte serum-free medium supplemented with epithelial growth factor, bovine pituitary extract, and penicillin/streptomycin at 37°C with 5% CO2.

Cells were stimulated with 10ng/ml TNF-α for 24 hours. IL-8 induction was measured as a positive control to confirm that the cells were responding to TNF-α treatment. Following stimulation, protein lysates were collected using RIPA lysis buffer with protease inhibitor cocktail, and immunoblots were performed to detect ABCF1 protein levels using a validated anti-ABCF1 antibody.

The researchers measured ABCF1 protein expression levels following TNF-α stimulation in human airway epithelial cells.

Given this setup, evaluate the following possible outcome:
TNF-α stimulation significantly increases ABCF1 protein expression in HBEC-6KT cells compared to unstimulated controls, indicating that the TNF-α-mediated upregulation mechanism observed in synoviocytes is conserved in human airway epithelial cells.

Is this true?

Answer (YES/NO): NO